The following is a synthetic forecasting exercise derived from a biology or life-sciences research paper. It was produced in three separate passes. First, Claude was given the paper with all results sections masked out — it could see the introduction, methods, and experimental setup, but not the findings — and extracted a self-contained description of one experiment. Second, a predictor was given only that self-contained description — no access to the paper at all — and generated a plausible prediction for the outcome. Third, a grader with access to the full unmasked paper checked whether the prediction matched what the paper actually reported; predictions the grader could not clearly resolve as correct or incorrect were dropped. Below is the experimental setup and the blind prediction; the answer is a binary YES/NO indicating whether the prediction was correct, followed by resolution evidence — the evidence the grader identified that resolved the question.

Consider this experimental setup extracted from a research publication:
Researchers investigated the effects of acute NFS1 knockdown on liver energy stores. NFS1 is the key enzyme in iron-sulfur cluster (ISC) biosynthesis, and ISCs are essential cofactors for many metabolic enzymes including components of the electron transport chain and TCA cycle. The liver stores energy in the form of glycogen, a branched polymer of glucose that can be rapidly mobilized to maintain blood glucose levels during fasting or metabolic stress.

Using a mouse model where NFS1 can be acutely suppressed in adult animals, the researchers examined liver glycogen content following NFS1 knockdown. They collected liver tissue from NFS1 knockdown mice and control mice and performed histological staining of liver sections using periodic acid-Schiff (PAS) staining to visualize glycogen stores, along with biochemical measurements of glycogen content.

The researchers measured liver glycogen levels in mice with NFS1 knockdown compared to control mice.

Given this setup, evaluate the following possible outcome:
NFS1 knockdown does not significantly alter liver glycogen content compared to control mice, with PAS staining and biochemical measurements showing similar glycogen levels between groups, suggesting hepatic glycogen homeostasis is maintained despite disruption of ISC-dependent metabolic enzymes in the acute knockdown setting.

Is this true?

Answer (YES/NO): NO